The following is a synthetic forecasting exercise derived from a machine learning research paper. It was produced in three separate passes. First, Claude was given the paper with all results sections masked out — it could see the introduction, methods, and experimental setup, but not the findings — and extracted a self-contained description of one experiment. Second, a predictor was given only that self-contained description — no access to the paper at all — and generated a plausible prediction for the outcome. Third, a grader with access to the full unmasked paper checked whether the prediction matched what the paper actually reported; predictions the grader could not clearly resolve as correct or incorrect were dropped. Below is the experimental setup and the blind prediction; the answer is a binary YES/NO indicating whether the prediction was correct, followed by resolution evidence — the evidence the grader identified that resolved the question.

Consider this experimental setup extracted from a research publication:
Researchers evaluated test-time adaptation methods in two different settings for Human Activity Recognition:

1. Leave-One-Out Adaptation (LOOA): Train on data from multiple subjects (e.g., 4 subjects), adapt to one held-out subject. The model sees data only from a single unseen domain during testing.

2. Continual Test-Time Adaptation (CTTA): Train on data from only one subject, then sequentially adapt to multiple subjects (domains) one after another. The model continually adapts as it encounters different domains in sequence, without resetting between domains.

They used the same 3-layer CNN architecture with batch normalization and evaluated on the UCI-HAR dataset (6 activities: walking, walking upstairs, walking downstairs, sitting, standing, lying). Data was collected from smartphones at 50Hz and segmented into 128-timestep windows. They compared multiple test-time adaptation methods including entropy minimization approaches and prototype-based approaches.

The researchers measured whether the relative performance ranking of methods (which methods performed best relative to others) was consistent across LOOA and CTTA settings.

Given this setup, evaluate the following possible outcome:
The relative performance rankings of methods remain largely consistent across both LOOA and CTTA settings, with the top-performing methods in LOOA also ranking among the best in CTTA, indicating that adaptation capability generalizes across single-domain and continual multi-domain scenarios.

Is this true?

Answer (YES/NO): NO